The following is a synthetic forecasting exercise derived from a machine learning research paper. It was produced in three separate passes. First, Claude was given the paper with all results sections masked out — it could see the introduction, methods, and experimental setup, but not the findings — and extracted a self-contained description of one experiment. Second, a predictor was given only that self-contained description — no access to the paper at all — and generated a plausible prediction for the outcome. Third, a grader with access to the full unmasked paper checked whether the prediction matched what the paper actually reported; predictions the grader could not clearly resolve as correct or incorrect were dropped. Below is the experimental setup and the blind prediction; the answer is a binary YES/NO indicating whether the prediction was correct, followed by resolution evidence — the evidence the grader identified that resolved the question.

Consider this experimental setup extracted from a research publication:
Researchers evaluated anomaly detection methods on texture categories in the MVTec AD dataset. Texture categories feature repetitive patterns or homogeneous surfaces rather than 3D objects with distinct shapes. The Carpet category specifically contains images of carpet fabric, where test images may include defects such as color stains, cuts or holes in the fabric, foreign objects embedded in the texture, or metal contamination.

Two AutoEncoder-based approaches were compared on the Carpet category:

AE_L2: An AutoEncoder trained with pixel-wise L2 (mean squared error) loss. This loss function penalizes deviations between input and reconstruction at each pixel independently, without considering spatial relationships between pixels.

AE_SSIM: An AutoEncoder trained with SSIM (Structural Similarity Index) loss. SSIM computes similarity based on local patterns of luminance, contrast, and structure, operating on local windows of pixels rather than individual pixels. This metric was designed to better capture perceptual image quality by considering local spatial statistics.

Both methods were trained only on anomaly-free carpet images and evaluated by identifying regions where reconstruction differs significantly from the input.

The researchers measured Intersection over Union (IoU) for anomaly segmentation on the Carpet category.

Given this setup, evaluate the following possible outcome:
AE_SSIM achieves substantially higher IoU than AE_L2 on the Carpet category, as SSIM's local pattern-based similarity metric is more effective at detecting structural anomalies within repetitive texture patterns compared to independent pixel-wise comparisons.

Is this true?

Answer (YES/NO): YES